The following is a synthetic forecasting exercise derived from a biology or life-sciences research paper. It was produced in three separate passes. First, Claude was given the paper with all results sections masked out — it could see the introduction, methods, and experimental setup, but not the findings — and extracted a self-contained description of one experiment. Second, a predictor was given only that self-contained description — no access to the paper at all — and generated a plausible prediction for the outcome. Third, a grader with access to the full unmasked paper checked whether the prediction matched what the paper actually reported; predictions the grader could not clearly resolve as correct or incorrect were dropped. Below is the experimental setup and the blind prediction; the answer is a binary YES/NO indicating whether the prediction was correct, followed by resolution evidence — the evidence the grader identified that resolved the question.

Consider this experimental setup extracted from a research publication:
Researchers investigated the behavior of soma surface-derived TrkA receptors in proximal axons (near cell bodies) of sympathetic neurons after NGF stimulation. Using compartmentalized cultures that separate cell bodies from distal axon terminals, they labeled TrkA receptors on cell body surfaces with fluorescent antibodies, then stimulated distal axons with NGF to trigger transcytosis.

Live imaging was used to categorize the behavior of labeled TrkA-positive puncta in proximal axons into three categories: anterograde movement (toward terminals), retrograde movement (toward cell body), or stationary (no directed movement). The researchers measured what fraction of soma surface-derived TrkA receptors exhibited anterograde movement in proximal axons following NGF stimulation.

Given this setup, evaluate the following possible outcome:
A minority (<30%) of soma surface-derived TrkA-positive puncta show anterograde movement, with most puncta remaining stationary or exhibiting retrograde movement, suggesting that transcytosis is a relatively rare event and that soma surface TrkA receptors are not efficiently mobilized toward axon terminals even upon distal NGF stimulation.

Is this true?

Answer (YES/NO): YES